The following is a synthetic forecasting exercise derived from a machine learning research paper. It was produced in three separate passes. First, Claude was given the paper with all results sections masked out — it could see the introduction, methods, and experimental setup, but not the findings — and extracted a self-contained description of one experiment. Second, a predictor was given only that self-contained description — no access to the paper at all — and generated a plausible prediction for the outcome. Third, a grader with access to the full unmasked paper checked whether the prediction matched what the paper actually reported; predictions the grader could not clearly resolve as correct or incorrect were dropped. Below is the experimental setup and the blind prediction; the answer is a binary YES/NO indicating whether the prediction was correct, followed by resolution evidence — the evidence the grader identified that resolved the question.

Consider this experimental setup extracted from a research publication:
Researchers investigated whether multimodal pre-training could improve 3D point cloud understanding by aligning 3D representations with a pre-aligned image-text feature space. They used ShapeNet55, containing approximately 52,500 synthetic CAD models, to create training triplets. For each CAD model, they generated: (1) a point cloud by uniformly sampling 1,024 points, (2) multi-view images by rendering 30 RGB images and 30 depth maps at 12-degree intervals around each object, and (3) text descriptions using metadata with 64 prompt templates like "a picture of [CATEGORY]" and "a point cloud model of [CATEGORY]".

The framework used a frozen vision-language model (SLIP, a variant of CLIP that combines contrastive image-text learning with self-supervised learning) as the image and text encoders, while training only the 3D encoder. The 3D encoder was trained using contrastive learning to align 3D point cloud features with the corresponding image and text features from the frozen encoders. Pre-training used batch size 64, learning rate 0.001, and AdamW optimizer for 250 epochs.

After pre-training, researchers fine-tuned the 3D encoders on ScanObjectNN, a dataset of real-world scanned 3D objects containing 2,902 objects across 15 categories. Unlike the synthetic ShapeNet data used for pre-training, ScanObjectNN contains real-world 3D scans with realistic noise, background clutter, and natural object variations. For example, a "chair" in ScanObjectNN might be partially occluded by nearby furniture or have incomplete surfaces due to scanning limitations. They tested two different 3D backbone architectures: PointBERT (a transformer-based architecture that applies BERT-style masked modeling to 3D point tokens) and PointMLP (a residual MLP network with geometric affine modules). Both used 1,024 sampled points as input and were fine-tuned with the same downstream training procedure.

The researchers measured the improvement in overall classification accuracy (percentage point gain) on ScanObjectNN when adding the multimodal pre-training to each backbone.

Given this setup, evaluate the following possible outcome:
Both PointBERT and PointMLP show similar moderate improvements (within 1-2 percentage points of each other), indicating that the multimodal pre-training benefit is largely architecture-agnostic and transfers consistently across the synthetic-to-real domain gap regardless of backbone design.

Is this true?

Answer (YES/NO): YES